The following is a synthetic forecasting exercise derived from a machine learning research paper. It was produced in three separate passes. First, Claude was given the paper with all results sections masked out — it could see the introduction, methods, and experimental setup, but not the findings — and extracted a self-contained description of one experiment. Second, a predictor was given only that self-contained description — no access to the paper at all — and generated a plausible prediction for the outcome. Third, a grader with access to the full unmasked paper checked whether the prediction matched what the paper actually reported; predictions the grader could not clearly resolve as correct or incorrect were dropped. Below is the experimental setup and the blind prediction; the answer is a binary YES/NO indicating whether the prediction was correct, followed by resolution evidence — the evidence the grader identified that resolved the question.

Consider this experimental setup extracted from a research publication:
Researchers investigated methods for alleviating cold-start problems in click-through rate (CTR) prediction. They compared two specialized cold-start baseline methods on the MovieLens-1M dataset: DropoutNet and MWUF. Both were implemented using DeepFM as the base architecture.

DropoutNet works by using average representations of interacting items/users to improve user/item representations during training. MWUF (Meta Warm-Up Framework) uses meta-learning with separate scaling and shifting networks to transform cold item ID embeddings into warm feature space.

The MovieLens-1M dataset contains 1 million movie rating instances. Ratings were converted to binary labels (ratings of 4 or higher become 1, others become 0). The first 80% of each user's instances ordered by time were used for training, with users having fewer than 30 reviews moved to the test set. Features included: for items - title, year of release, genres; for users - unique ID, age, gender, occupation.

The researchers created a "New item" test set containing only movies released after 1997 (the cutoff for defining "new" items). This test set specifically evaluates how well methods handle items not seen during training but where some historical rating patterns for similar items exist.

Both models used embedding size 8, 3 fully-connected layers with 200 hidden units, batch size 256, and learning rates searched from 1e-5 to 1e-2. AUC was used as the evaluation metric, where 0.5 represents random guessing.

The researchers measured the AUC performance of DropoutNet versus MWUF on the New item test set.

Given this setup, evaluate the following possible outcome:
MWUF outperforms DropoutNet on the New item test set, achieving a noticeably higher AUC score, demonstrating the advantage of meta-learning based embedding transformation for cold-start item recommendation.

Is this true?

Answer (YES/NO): YES